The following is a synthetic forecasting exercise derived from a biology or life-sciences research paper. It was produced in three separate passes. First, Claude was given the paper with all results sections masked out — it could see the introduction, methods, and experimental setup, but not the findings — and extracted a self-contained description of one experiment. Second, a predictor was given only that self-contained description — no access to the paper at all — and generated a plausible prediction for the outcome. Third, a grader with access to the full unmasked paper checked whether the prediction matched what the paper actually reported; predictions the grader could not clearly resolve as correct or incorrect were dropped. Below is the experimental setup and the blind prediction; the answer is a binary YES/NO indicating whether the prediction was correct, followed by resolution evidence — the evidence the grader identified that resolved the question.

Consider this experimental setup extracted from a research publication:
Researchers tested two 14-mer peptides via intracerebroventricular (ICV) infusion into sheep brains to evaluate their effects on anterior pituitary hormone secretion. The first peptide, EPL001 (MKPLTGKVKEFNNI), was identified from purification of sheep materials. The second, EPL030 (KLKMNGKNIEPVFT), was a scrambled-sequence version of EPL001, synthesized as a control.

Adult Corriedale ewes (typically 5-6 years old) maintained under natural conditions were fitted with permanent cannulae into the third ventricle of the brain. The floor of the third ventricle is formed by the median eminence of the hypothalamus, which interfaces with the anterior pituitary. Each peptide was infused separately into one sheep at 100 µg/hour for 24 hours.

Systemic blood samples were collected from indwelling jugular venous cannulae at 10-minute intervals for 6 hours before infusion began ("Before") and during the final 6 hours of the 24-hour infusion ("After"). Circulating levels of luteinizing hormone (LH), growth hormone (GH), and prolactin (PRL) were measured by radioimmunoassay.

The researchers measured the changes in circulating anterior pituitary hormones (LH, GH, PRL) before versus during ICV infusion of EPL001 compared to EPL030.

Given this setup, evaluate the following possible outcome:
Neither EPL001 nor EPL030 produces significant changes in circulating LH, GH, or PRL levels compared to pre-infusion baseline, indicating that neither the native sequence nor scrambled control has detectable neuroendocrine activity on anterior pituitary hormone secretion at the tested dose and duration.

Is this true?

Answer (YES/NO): NO